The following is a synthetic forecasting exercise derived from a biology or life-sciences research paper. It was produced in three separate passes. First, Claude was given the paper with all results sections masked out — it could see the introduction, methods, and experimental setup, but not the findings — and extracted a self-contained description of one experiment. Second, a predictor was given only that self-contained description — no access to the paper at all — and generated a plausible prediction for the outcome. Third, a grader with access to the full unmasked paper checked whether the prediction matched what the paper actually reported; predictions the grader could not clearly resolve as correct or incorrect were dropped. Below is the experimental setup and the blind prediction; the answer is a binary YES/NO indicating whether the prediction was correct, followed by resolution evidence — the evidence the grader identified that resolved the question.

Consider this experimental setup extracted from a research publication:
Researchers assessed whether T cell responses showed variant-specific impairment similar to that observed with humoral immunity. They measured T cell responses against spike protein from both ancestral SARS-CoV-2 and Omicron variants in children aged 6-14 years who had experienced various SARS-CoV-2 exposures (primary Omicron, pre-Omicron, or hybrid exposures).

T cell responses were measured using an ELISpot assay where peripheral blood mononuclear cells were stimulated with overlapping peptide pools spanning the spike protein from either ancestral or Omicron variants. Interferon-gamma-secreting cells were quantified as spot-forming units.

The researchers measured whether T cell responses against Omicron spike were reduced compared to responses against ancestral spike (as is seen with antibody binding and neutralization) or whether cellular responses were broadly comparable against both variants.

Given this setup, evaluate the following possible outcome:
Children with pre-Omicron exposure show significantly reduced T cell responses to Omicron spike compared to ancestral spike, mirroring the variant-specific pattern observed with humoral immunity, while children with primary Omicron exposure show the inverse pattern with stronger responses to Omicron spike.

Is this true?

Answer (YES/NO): NO